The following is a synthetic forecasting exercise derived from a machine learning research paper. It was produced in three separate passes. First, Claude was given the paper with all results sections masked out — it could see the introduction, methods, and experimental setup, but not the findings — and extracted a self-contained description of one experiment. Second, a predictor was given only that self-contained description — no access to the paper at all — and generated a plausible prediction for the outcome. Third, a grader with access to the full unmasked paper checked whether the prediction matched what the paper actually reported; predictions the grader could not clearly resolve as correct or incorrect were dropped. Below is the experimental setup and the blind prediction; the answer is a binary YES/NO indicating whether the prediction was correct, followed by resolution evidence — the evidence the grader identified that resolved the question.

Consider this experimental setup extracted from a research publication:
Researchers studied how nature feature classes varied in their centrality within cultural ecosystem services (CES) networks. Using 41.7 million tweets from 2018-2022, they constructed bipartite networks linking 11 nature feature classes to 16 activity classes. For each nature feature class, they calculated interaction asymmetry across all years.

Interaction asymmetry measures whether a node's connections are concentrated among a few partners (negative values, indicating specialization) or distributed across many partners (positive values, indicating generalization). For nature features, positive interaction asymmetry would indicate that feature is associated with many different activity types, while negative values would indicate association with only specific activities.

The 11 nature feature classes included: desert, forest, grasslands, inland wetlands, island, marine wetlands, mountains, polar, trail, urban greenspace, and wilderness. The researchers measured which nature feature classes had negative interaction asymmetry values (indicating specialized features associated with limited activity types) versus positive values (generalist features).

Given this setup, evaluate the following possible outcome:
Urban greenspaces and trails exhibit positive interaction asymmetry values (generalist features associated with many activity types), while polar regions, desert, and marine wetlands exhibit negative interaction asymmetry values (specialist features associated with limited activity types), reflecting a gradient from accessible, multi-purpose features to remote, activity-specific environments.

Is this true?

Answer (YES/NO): NO